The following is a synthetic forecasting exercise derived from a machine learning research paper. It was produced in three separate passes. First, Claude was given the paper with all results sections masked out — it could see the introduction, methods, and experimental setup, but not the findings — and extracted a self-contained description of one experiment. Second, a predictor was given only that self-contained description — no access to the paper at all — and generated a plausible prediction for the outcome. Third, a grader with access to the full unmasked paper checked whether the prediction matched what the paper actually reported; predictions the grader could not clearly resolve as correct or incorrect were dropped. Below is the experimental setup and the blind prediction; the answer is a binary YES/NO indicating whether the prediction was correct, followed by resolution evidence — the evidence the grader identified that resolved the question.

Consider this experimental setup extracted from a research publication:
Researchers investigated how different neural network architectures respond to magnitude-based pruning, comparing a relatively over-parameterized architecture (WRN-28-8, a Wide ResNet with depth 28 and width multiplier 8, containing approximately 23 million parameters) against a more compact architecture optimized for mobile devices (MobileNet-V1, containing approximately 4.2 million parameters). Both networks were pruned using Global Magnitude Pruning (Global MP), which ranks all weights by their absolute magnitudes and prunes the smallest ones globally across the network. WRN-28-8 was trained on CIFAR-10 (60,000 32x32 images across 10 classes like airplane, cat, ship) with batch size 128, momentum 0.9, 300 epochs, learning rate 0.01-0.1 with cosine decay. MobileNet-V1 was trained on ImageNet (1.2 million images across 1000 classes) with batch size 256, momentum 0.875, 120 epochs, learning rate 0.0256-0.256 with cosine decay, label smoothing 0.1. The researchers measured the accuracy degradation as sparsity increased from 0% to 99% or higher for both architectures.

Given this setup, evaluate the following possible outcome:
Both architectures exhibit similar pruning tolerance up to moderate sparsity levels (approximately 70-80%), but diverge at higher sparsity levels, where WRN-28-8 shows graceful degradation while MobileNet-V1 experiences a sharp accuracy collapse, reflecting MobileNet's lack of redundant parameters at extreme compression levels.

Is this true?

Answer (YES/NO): NO